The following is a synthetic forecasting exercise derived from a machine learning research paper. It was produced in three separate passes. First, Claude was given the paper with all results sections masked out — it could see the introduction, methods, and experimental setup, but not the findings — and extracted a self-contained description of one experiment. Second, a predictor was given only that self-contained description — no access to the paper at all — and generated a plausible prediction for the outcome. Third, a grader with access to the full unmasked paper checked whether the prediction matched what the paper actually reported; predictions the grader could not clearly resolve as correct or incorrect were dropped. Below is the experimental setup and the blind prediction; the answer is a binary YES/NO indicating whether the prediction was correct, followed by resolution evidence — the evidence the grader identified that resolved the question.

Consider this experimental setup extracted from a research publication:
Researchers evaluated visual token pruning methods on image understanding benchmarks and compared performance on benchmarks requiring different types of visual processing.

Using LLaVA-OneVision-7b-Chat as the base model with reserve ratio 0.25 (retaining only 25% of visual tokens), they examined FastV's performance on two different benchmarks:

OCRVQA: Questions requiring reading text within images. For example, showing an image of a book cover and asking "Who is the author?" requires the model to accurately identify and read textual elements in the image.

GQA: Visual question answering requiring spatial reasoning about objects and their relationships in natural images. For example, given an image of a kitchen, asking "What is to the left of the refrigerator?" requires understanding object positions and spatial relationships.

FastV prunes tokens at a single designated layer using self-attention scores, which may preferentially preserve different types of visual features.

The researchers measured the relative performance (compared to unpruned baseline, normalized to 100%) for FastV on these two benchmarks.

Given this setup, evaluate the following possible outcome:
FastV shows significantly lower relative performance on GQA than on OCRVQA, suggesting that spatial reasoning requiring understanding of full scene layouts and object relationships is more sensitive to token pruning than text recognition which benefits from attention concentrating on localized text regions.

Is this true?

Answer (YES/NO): NO